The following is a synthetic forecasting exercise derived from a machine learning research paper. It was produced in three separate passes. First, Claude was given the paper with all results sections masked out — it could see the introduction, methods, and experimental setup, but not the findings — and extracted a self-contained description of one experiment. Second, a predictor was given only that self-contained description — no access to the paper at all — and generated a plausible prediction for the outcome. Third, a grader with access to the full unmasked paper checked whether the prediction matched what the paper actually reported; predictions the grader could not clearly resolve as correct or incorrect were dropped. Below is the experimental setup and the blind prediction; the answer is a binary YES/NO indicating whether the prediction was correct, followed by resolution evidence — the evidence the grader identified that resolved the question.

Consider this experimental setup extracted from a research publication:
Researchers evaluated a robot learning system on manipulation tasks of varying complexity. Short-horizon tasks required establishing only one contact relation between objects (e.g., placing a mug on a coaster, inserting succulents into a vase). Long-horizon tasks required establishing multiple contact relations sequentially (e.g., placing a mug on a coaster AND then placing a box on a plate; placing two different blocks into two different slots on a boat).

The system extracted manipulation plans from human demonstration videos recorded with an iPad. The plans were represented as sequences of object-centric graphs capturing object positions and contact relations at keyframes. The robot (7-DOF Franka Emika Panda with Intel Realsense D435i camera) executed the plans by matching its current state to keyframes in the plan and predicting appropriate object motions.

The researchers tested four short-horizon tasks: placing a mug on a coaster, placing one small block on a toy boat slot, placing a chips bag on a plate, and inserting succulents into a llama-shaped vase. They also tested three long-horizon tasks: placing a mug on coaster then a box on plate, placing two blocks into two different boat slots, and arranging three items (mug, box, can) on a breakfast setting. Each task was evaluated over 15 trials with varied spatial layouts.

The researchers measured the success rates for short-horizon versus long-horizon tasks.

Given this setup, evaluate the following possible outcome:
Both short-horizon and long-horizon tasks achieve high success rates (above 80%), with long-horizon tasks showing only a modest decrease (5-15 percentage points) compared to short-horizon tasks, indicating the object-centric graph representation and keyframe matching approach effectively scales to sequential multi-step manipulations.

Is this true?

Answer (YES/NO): NO